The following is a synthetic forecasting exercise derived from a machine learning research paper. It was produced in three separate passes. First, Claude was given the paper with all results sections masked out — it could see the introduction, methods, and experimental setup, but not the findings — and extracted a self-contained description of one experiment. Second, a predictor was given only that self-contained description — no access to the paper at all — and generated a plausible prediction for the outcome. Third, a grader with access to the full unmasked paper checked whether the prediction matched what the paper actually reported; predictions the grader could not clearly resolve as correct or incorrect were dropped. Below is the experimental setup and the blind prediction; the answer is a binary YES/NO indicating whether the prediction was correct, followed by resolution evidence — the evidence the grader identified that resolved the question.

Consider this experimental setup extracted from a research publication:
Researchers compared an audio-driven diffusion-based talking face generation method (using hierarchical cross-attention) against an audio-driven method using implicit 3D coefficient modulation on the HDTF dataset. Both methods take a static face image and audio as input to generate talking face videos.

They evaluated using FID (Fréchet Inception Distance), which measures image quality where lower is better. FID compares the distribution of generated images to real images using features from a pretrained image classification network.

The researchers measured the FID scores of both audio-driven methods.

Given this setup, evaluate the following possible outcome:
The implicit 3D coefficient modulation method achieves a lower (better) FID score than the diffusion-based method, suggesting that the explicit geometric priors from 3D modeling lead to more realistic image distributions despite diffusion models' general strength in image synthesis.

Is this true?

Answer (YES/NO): NO